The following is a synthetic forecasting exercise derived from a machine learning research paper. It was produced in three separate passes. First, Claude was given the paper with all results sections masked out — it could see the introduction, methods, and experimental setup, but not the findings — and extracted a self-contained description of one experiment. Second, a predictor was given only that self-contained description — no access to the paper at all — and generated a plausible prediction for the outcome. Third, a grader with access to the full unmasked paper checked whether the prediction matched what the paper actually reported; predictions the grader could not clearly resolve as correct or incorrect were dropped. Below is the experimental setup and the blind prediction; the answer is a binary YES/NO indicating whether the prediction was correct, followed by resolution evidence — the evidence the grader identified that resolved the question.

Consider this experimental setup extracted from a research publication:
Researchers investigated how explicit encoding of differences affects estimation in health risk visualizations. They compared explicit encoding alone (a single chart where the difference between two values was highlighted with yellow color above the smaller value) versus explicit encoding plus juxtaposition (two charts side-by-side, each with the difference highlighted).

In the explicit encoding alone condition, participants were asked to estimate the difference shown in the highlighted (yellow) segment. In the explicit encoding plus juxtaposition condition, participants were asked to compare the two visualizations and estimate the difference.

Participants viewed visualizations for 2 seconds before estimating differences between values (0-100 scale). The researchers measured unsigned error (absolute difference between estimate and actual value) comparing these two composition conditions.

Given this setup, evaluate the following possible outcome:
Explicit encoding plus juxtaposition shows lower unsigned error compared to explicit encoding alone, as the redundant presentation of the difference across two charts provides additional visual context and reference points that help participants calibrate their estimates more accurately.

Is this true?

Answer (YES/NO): YES